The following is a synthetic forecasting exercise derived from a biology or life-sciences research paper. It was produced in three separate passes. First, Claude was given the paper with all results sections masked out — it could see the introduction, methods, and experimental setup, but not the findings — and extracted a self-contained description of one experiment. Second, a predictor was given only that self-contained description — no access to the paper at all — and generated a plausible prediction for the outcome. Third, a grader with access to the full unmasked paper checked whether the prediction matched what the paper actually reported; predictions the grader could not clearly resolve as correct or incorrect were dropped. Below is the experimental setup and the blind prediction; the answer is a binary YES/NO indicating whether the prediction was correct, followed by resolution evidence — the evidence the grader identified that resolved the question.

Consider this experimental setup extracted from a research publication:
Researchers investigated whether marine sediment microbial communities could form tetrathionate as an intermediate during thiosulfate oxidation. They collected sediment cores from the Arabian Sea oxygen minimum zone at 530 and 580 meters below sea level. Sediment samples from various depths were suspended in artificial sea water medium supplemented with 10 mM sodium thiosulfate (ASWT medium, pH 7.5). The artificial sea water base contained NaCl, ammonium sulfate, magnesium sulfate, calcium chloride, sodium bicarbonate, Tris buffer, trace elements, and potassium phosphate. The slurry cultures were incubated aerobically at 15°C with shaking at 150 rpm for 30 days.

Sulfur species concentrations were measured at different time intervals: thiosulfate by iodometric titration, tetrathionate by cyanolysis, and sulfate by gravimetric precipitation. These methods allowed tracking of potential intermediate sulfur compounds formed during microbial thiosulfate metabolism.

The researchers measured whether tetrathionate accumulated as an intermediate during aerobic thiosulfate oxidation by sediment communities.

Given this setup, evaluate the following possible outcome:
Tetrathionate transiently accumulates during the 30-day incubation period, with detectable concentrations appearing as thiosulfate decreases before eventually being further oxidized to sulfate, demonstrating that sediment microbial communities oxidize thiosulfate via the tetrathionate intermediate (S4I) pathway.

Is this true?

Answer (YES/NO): NO